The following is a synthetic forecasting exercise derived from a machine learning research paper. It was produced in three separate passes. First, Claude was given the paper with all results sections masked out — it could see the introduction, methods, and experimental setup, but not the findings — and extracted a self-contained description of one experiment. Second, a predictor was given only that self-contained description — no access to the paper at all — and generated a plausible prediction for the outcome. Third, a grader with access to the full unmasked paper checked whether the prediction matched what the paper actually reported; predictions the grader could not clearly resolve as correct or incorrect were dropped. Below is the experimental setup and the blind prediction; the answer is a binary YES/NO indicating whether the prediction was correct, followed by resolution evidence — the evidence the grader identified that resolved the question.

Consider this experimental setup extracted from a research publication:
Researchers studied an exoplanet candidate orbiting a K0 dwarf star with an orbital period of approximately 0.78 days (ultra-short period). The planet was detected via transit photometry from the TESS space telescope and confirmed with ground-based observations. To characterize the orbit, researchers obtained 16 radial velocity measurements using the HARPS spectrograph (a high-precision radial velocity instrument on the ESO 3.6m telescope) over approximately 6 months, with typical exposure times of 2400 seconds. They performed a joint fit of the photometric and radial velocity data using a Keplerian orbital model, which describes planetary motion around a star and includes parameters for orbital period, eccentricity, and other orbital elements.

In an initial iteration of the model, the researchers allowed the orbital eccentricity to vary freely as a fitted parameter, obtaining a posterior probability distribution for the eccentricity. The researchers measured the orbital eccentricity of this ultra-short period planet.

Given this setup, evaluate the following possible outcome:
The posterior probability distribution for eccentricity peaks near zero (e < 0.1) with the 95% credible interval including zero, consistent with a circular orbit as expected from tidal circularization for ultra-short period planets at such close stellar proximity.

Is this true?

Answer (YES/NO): YES